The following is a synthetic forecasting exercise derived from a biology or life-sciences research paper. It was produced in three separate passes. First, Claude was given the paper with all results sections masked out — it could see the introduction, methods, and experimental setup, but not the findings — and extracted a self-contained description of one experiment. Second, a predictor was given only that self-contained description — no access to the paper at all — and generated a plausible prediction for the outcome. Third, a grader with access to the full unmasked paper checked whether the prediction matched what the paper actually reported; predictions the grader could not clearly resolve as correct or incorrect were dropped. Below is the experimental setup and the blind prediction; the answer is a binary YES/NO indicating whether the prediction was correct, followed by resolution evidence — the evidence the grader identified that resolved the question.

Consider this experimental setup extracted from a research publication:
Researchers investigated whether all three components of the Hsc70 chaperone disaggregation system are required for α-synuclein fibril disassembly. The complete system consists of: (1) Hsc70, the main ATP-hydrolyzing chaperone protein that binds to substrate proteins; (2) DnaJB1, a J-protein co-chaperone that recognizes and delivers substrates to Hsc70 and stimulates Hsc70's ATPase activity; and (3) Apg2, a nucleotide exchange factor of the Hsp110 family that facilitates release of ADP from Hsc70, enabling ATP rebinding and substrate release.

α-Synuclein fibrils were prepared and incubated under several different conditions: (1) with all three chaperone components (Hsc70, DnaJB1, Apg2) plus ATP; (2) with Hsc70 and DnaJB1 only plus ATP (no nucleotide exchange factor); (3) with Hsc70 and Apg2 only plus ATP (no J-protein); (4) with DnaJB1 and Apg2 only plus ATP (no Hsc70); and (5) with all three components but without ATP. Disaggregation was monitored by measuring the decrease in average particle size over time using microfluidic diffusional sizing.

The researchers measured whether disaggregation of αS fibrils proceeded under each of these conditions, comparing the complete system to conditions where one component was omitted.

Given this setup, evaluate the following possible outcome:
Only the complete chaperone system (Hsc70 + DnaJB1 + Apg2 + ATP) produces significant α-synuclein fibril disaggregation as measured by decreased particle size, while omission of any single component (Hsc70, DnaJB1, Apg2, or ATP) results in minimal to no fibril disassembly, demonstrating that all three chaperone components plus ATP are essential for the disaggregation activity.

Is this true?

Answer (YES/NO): YES